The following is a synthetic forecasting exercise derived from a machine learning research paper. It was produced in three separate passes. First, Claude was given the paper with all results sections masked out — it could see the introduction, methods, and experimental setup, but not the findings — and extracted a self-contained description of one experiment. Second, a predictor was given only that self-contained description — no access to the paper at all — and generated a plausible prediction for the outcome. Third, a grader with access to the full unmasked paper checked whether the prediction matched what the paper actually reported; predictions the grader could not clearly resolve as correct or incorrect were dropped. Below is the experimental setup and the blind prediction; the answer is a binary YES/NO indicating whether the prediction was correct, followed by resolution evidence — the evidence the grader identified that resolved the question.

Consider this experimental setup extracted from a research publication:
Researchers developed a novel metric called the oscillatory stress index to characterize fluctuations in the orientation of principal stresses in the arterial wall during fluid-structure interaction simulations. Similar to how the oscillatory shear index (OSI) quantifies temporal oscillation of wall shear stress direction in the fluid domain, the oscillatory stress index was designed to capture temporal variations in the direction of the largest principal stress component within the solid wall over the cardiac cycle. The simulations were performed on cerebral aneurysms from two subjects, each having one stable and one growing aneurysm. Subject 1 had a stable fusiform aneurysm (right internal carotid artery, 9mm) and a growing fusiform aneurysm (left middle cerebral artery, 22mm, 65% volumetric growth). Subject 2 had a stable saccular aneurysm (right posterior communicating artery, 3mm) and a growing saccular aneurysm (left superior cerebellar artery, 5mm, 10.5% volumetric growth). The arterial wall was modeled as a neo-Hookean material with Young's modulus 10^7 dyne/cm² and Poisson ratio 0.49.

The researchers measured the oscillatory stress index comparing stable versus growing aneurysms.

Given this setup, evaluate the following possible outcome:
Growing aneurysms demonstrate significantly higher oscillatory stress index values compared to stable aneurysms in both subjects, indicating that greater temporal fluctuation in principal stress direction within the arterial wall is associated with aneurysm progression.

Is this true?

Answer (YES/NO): NO